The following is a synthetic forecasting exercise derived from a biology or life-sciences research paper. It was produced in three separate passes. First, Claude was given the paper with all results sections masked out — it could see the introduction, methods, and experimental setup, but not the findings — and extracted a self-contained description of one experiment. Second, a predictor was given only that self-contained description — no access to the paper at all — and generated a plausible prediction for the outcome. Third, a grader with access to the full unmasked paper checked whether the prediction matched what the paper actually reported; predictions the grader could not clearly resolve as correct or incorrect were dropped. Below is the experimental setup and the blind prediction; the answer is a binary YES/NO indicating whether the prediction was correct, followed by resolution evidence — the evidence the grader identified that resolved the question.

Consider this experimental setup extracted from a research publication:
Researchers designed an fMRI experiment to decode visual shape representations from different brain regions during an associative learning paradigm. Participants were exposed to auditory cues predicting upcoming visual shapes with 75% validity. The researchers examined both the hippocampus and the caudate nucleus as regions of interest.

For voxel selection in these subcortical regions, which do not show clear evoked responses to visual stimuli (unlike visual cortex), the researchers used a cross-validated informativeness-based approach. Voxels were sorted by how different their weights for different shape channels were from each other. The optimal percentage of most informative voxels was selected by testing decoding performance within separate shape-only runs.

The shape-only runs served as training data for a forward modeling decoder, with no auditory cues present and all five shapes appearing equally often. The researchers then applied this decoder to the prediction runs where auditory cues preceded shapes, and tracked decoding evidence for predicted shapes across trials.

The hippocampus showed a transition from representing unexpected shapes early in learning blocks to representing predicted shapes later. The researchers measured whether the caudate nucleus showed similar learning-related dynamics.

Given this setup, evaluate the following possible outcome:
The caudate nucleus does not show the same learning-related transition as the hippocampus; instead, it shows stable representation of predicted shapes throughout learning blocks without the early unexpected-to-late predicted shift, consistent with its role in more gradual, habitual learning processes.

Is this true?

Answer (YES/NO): NO